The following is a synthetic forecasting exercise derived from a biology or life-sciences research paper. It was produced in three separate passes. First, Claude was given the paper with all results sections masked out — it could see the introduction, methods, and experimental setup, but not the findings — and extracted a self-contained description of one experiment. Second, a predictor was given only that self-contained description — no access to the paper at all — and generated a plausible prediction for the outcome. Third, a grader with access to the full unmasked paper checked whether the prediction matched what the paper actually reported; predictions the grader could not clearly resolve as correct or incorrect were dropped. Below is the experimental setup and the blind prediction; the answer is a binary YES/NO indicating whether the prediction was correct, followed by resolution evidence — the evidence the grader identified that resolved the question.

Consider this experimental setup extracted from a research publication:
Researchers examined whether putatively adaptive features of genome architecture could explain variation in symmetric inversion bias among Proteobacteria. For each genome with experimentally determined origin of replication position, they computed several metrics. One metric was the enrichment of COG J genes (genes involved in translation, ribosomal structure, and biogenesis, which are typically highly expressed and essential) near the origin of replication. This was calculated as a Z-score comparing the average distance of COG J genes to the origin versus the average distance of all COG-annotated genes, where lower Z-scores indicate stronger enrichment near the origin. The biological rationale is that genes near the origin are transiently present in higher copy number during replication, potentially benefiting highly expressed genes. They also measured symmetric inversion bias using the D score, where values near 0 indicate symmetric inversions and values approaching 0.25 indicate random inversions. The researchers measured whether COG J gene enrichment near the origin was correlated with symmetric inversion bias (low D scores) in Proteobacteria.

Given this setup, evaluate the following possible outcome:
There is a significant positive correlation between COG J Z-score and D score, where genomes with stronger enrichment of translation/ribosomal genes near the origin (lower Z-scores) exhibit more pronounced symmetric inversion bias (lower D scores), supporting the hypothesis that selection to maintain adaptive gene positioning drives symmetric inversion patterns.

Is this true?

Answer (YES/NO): YES